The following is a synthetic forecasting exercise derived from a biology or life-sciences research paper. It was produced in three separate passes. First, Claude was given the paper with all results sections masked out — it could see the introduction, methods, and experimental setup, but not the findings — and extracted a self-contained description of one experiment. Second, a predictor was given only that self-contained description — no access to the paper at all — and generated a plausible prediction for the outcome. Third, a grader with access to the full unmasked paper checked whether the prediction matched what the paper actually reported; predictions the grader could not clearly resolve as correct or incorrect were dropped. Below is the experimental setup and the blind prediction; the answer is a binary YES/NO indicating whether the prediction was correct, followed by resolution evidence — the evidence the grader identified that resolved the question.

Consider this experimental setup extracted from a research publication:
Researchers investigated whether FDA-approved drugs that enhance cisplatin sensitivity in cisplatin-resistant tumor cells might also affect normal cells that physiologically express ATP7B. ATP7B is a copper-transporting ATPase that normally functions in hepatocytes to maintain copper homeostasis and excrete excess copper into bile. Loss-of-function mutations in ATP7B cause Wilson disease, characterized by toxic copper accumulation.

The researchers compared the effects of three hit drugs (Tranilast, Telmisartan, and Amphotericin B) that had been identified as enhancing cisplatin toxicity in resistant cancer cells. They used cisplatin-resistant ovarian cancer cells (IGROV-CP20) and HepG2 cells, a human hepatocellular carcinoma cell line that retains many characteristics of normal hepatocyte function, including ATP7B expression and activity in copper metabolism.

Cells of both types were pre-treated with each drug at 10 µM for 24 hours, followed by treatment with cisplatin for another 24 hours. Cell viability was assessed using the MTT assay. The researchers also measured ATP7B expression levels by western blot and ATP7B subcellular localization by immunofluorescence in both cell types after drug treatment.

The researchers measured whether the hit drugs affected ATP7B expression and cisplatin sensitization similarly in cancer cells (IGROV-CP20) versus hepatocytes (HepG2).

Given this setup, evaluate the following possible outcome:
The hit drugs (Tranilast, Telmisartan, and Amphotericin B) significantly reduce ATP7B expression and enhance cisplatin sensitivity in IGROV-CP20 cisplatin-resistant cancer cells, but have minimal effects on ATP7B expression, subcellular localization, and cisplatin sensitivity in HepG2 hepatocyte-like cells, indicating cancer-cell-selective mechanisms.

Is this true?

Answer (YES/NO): NO